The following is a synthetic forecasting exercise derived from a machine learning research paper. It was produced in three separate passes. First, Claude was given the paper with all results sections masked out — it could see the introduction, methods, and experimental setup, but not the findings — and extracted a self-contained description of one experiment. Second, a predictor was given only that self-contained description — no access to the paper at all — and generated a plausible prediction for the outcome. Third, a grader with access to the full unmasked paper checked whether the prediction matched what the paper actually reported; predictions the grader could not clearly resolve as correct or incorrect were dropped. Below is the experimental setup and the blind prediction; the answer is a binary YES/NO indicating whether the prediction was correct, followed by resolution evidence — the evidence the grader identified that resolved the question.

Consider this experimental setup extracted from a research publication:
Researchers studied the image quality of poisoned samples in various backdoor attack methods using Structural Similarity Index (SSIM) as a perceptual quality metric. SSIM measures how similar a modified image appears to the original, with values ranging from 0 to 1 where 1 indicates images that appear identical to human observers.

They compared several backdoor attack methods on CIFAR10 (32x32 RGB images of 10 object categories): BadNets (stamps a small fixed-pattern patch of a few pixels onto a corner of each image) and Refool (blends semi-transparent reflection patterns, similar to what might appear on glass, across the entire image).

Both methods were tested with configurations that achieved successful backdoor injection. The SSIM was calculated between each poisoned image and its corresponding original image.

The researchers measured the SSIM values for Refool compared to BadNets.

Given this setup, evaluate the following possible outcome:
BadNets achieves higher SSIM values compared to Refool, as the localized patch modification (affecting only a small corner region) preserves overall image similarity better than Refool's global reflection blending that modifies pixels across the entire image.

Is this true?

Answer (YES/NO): YES